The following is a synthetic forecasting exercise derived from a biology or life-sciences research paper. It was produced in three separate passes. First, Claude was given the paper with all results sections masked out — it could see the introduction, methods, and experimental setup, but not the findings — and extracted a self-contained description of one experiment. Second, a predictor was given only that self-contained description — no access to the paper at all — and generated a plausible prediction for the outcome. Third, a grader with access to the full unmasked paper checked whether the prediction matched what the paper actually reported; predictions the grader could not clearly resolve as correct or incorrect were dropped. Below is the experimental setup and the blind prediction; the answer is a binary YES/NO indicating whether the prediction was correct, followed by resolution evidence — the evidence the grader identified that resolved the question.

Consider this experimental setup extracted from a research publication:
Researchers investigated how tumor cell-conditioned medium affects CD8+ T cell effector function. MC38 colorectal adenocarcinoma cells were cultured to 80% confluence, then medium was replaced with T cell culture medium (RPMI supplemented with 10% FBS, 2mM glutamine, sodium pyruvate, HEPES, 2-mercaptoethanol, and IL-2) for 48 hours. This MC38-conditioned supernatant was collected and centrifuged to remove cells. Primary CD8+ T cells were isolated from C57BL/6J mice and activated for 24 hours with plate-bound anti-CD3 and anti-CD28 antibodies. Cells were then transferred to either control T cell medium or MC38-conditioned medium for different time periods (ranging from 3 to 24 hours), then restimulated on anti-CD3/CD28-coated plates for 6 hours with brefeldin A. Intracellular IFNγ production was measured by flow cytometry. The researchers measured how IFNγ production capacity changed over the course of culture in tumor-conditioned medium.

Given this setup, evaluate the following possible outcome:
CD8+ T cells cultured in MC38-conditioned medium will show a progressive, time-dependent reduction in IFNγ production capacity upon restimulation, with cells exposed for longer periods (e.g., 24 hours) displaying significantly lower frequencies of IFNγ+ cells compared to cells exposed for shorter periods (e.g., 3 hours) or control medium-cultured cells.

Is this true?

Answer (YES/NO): NO